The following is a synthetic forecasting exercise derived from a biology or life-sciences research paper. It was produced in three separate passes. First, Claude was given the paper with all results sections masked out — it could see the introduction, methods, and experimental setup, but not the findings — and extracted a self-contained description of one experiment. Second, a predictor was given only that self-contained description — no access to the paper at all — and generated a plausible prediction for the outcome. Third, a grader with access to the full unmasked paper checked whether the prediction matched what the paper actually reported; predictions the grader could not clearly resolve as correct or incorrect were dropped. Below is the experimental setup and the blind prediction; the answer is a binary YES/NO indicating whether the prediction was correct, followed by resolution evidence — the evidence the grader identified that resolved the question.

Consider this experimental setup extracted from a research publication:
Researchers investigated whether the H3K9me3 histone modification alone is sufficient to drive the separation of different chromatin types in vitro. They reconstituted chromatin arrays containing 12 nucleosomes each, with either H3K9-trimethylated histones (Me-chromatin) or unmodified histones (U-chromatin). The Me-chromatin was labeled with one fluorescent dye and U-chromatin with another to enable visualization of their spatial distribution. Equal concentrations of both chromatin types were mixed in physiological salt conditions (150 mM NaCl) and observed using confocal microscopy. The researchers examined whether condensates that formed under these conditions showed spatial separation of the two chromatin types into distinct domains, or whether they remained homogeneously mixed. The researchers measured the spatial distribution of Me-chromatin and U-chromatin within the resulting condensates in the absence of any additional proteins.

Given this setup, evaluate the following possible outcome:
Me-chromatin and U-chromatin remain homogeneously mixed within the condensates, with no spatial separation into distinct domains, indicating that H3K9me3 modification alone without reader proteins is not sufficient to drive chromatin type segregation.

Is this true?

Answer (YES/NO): YES